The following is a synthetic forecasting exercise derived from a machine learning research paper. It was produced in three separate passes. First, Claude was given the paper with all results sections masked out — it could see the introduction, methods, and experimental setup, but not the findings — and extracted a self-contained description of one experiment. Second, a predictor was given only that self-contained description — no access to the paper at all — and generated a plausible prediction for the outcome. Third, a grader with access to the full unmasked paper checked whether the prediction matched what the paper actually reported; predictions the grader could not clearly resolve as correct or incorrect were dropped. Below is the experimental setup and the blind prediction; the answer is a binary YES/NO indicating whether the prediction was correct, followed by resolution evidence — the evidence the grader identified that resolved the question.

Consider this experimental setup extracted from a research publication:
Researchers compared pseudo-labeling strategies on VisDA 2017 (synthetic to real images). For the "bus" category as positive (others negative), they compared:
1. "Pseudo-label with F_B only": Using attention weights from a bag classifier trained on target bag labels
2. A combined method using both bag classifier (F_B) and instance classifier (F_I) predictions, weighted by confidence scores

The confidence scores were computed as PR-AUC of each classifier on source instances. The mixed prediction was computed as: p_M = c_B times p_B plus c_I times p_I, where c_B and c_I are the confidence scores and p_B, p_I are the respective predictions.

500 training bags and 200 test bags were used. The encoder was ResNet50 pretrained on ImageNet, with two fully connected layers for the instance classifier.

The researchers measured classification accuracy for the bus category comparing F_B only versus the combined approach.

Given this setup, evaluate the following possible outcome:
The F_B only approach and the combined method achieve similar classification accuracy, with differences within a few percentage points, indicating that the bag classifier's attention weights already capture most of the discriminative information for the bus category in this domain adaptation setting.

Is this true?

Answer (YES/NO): YES